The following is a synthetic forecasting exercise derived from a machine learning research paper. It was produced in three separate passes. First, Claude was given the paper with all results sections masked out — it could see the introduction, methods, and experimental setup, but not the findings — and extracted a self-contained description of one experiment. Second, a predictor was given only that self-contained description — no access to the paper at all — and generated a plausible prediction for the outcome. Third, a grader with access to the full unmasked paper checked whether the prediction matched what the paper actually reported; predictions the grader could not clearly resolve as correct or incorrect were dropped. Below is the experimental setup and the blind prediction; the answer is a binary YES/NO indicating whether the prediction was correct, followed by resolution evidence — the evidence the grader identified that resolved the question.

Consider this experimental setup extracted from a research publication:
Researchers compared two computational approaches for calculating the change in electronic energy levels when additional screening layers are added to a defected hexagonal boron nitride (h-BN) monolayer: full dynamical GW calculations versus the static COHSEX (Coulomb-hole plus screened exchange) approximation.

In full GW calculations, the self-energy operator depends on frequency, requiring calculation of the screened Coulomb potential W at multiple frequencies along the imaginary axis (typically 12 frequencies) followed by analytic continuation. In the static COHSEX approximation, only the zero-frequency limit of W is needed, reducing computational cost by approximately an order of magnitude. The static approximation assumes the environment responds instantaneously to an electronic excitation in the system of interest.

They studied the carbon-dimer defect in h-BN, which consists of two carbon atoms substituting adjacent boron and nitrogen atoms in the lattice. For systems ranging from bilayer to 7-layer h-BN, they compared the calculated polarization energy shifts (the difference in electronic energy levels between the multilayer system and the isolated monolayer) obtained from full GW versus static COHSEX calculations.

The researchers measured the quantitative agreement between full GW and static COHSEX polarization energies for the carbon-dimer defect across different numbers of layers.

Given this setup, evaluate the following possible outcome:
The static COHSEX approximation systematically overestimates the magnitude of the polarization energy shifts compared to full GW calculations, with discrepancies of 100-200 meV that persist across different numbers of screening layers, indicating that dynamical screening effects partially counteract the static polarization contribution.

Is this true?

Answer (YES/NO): NO